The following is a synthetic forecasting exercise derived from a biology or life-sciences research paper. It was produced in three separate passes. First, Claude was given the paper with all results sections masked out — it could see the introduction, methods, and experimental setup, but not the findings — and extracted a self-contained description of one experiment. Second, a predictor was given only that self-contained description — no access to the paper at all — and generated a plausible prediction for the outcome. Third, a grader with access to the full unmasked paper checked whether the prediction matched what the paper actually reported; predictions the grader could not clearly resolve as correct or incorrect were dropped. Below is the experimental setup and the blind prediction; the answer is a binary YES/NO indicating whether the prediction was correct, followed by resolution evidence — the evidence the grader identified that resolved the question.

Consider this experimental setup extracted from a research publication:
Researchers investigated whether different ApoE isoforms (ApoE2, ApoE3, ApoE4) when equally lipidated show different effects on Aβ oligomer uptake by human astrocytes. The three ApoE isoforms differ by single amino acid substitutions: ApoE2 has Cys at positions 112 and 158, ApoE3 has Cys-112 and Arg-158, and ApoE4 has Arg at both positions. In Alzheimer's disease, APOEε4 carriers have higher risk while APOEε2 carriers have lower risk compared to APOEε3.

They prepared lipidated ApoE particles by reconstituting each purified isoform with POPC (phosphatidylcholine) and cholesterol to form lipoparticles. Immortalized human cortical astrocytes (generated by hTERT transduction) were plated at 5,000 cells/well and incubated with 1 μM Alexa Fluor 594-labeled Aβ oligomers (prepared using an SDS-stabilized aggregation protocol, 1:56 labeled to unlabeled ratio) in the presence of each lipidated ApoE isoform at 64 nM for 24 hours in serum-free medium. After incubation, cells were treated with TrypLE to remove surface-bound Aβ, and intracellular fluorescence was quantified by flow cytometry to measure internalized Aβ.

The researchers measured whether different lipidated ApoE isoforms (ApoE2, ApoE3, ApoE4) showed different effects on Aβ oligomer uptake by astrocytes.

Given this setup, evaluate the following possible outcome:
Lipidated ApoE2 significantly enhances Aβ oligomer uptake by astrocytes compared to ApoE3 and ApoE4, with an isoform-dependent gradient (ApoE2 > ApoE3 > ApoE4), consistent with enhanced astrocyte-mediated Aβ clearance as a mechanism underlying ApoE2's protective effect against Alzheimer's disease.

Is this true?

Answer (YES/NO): NO